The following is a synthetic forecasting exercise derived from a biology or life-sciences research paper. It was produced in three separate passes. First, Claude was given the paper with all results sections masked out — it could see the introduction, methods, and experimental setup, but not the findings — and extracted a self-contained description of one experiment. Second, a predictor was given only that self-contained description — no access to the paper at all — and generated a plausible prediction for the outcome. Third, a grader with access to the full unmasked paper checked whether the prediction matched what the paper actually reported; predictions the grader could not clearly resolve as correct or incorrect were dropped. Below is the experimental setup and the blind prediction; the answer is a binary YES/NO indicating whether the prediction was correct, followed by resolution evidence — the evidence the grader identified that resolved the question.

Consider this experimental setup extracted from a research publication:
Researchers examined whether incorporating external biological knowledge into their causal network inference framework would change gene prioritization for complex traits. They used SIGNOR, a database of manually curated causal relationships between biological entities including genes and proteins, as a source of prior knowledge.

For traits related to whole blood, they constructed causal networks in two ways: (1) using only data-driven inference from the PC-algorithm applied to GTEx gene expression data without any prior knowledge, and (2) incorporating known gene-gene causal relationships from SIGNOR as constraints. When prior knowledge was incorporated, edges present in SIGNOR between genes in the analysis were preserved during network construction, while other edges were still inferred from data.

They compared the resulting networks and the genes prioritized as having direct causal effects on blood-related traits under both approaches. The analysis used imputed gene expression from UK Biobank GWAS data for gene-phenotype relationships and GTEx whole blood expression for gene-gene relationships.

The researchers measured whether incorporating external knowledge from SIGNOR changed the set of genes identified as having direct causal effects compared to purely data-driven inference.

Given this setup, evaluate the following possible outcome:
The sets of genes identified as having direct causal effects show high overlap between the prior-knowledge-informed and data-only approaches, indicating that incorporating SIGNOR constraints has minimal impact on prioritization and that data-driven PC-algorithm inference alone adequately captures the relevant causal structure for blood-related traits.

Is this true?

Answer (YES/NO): YES